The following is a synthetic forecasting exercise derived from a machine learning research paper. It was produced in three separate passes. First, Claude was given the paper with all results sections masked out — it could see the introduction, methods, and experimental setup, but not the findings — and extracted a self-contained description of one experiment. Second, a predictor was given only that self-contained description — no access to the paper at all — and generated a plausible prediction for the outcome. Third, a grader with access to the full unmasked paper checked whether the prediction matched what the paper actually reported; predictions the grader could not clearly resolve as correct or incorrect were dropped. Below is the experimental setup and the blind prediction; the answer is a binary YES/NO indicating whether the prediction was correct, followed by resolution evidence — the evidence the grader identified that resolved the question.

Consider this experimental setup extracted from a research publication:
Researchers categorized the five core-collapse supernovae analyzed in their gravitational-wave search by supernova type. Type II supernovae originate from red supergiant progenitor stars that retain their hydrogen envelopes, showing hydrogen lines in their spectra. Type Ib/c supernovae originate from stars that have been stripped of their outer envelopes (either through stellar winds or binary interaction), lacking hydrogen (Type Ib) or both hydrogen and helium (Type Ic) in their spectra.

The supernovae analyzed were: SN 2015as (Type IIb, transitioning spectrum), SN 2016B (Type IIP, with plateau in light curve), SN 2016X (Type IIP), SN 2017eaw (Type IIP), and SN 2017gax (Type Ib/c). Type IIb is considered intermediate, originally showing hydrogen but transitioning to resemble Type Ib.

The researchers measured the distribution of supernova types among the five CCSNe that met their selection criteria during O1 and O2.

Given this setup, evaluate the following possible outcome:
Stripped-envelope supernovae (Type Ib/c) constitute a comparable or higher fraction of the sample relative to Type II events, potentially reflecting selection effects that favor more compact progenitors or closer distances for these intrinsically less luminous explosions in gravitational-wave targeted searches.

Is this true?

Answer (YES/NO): NO